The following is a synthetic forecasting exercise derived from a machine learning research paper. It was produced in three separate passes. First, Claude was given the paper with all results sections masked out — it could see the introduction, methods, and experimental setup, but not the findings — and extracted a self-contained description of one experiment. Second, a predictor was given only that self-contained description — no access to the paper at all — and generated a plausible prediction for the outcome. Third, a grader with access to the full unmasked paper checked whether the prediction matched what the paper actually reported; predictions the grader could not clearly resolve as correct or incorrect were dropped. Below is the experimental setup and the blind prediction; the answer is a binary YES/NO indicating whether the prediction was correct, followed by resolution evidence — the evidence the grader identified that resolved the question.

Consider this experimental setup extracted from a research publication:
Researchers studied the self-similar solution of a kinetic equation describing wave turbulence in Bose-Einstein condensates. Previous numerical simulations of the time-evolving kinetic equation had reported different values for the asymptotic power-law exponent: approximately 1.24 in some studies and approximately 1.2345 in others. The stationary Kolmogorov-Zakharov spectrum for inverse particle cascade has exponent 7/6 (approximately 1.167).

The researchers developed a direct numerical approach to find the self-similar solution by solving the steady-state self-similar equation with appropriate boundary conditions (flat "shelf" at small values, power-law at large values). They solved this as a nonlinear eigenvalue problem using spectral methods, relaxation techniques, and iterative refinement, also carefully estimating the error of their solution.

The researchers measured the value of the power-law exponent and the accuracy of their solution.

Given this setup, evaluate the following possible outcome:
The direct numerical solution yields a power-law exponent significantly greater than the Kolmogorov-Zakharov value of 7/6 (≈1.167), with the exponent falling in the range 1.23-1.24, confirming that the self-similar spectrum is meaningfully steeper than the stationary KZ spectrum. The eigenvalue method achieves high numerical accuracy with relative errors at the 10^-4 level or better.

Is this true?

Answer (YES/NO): NO